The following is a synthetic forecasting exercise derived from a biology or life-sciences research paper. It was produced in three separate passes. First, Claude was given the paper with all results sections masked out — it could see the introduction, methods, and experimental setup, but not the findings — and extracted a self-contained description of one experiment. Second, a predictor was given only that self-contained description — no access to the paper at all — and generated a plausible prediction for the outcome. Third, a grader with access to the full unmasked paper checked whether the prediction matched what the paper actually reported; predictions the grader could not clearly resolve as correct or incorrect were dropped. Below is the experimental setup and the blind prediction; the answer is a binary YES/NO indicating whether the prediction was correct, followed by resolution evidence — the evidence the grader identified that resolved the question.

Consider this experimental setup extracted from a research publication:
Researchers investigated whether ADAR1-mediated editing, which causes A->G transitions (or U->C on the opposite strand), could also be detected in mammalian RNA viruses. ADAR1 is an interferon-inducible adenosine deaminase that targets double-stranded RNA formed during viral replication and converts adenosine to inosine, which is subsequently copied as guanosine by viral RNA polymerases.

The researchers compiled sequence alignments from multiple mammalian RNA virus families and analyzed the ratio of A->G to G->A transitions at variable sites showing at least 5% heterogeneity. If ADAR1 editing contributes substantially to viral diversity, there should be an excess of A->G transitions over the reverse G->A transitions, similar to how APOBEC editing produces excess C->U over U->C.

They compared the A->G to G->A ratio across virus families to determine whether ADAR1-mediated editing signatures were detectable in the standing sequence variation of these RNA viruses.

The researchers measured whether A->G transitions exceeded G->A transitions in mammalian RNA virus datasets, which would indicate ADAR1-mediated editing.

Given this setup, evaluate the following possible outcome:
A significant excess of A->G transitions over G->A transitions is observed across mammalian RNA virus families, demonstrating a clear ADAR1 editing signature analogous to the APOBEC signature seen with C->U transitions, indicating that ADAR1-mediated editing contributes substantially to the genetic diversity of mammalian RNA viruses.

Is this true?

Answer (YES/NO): NO